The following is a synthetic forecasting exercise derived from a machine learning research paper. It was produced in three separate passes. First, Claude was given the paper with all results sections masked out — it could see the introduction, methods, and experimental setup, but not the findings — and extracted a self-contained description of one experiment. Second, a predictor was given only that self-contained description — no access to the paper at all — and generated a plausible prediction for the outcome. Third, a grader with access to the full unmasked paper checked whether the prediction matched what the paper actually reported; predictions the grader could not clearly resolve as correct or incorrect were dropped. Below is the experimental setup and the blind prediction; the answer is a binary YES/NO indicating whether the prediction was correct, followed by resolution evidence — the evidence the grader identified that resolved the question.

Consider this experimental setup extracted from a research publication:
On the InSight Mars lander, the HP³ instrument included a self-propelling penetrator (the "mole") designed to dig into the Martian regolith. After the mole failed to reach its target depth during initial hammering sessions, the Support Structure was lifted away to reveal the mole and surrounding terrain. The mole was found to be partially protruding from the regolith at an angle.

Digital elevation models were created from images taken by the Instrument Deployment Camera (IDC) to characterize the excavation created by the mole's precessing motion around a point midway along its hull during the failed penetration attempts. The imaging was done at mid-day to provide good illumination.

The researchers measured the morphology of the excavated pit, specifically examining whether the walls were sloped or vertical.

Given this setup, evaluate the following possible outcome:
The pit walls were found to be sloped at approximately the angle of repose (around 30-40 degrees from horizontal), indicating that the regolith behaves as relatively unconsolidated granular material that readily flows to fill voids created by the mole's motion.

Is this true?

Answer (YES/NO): NO